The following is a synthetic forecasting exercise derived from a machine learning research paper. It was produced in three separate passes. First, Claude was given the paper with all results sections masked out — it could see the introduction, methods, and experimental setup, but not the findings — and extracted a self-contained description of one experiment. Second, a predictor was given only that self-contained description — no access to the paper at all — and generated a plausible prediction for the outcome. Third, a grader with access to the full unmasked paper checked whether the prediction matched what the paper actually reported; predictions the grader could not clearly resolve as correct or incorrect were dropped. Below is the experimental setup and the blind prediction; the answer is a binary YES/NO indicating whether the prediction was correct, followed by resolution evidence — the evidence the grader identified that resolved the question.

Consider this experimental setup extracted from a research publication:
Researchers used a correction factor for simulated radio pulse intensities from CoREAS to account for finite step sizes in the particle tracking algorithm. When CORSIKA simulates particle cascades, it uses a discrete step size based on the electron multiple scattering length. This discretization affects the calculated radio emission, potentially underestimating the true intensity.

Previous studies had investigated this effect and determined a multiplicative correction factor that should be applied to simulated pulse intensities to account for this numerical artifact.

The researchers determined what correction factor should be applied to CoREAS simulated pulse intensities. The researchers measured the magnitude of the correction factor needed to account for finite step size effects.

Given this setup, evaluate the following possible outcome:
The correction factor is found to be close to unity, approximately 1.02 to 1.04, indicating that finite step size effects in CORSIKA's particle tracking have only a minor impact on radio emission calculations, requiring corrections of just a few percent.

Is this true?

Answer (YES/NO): NO